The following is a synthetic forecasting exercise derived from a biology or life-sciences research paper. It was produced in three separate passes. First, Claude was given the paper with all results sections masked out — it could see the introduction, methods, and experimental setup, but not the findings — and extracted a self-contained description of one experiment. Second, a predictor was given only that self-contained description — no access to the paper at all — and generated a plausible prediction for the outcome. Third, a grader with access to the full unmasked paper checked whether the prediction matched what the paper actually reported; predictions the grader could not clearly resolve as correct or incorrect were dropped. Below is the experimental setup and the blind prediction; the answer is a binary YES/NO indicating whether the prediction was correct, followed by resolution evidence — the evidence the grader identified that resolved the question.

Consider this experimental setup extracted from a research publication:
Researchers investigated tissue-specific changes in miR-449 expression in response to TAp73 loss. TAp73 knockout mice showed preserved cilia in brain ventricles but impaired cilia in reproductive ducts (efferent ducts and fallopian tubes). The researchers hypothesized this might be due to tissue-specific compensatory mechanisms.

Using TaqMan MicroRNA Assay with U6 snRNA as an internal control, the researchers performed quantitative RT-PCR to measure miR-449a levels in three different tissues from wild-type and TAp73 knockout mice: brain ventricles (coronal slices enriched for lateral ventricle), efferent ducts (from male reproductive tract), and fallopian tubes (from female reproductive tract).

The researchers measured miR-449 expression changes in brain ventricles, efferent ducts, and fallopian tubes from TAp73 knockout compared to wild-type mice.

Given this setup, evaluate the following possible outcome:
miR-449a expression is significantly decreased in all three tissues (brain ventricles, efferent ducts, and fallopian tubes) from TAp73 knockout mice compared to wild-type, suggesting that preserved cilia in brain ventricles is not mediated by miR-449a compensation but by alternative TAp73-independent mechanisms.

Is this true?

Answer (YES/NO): NO